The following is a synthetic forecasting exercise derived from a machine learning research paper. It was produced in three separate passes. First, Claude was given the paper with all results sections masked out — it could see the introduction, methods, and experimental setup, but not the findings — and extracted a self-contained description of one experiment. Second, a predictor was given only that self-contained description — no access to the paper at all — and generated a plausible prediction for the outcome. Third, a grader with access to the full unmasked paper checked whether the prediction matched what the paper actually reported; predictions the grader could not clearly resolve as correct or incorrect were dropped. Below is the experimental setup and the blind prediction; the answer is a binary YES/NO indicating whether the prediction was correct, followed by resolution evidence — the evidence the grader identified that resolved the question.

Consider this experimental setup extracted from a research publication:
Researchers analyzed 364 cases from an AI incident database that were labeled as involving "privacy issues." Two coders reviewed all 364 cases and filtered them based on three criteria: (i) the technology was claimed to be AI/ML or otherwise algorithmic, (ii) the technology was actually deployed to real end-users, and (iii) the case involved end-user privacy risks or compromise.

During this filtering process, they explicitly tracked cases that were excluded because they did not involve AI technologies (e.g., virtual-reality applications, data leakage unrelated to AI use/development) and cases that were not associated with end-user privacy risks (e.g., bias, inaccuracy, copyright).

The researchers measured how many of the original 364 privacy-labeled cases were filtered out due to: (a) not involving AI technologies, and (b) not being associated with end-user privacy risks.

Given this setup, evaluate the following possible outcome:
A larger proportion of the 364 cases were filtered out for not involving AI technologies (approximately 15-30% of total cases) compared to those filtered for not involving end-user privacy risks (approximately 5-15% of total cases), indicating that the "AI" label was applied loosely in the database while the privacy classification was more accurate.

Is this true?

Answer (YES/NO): NO